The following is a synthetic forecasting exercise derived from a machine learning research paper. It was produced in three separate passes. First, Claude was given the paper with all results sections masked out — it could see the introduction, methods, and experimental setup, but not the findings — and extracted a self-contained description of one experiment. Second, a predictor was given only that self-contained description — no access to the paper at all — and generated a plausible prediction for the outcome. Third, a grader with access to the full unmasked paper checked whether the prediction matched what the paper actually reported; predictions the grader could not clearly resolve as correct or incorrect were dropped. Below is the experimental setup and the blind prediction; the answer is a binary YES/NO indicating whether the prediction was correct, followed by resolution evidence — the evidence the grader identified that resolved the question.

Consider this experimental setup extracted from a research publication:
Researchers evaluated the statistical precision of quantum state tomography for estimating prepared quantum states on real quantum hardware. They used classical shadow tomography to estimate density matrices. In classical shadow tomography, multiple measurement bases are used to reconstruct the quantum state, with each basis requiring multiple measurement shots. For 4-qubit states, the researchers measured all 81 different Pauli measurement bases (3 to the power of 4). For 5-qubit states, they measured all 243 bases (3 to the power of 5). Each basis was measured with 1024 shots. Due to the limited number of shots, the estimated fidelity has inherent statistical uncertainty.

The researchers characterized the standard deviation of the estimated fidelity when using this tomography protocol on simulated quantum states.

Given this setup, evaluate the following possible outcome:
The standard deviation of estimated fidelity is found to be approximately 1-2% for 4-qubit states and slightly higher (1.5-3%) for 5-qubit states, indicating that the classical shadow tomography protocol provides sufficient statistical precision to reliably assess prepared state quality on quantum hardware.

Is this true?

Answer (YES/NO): NO